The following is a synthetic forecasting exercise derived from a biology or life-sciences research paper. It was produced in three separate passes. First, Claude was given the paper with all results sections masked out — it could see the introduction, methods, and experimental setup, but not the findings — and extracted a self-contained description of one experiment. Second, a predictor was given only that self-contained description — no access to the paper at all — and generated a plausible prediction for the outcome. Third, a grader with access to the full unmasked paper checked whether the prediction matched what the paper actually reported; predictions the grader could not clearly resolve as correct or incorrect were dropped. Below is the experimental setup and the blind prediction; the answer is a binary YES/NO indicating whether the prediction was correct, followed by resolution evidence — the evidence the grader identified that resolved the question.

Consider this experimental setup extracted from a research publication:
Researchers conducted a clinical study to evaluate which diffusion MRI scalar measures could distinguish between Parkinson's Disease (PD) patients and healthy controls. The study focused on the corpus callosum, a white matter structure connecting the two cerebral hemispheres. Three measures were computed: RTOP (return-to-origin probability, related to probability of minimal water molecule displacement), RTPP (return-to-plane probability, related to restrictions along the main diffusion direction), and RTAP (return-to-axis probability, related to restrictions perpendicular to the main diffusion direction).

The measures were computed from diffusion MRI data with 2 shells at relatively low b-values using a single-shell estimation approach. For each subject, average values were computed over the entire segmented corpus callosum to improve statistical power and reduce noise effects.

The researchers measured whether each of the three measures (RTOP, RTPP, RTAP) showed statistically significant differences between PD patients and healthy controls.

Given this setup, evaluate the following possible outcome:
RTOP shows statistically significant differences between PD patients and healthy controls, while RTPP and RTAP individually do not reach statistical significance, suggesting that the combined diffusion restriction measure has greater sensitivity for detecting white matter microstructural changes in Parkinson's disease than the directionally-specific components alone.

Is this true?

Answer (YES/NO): NO